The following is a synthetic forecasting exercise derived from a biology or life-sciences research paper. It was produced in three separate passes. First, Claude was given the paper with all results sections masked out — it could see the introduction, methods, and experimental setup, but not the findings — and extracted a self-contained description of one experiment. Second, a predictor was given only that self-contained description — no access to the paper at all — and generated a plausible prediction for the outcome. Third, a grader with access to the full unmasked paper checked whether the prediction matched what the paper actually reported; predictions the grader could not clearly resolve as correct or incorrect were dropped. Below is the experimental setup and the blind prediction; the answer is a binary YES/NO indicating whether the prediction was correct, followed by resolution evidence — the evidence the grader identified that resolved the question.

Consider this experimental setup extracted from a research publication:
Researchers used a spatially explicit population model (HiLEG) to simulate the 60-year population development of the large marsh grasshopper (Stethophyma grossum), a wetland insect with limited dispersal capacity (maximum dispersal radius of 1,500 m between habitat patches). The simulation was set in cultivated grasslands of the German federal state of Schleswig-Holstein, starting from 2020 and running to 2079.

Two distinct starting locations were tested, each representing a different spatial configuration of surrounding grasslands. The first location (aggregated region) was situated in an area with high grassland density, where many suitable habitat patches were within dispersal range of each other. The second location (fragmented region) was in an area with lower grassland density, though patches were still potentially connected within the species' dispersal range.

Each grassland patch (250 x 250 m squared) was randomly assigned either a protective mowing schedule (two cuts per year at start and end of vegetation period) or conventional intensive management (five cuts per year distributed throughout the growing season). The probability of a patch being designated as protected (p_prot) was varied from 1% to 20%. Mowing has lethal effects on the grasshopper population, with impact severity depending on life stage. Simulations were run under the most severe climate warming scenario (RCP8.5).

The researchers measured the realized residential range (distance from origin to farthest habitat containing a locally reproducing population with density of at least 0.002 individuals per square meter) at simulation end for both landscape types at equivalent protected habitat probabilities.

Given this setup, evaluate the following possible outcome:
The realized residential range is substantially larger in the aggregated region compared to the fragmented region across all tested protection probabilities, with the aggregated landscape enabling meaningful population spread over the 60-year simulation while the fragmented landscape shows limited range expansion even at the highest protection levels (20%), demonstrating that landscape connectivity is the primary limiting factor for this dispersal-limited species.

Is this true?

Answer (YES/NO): YES